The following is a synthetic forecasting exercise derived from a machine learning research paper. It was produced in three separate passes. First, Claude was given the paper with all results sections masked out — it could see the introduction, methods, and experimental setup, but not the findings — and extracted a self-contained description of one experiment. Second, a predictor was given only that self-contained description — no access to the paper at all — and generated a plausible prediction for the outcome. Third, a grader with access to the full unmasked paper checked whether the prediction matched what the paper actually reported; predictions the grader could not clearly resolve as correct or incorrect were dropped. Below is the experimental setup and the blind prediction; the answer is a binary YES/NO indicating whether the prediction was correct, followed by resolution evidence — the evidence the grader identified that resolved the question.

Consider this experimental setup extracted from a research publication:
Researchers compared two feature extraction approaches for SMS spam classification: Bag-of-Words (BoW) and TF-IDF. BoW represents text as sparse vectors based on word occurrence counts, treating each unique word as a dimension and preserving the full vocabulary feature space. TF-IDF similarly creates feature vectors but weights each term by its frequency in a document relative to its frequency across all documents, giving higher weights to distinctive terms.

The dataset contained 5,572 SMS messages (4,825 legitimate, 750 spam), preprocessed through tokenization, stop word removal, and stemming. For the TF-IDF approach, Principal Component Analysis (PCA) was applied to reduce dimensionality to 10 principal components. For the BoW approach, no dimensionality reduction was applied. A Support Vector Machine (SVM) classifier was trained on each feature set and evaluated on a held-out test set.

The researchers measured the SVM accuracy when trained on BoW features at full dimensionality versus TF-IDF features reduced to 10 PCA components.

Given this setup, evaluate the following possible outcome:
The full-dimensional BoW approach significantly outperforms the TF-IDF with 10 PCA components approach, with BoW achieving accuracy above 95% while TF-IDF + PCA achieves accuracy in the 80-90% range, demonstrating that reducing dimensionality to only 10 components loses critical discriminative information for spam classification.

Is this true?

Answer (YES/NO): NO